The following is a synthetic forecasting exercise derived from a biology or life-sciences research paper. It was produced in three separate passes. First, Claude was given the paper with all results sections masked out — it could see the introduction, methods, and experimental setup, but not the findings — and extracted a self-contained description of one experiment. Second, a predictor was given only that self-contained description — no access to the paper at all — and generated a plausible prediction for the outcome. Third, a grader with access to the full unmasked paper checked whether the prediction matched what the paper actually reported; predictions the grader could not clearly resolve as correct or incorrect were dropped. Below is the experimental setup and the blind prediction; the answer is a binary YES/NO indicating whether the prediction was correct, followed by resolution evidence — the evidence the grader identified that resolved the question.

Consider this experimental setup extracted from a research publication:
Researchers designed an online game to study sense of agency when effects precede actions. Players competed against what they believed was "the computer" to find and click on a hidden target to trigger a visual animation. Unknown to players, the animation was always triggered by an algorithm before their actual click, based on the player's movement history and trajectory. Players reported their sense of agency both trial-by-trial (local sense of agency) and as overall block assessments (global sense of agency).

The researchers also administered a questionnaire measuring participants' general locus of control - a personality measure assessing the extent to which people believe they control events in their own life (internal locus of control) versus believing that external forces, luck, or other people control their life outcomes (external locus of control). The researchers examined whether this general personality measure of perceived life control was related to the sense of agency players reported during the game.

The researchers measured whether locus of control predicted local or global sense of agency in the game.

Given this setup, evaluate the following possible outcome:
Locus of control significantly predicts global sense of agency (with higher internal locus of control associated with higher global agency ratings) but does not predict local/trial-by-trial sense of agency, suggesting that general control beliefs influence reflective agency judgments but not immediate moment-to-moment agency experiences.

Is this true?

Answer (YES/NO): NO